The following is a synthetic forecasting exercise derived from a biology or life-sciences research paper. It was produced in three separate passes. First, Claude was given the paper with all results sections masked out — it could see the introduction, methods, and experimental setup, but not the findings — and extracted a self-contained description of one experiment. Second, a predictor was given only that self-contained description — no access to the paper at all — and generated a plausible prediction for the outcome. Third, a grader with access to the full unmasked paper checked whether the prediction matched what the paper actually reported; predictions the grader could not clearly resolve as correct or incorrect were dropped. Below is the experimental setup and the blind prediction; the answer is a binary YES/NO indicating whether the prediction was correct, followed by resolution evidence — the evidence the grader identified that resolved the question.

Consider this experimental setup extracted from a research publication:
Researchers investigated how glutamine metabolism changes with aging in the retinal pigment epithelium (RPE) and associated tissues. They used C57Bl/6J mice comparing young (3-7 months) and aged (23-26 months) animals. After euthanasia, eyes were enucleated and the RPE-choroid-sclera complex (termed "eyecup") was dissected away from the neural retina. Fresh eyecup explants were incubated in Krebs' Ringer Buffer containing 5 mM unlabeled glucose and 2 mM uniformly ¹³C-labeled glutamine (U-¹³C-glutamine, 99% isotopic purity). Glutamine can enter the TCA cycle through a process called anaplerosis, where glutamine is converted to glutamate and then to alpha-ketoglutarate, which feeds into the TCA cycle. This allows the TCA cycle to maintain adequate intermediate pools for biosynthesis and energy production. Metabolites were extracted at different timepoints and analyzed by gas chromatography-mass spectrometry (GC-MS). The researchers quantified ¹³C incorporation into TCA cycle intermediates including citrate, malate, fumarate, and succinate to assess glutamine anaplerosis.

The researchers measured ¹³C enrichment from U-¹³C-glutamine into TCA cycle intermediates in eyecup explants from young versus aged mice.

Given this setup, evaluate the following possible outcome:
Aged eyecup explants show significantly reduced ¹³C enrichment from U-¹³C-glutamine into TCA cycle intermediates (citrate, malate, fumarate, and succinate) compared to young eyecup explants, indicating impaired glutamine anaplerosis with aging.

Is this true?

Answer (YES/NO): NO